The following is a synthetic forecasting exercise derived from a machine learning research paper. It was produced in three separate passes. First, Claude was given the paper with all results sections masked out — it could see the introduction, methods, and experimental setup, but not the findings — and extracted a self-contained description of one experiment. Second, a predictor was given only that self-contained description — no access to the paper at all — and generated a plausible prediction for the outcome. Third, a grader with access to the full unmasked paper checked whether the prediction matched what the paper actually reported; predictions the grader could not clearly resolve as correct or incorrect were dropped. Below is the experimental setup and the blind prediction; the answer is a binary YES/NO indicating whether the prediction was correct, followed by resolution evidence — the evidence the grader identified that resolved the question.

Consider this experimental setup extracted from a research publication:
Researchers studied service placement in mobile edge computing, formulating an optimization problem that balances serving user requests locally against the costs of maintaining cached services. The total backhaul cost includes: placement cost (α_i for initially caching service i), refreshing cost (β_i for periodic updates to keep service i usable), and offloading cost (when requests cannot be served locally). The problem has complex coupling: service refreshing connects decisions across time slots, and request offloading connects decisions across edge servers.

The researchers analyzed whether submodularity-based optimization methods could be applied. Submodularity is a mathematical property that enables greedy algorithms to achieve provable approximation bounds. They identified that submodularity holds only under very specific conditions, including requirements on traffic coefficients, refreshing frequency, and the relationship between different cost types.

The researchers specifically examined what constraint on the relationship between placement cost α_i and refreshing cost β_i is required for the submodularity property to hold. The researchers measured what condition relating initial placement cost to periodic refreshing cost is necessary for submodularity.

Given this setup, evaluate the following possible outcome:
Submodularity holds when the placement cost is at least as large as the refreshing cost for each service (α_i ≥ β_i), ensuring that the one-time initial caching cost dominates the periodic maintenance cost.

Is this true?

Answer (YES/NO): NO